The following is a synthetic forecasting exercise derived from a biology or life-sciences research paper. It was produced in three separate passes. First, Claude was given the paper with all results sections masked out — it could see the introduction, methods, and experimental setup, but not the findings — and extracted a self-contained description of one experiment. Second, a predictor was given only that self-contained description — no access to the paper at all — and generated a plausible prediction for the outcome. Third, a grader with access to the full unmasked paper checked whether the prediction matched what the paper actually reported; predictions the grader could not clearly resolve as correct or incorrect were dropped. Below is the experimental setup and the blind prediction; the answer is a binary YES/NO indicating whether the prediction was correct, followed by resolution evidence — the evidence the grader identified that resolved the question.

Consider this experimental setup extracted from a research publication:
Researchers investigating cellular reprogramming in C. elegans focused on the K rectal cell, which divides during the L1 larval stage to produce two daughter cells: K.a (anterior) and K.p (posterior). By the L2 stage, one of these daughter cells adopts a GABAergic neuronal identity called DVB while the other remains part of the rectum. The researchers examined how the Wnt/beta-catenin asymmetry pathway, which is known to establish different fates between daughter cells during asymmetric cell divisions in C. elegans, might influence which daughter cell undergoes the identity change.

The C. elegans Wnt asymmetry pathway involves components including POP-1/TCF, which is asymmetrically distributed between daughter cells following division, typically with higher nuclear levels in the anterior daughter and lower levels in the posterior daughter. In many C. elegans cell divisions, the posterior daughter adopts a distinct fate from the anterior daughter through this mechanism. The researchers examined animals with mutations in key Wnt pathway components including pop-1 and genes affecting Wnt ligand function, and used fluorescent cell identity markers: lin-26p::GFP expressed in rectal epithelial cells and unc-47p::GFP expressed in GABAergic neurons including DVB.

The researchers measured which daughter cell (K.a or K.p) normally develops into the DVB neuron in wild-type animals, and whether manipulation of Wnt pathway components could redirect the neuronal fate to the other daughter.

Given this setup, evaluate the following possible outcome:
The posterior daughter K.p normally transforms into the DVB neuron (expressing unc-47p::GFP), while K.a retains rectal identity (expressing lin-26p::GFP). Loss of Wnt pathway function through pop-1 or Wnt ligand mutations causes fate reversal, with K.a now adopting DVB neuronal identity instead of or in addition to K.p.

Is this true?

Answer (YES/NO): NO